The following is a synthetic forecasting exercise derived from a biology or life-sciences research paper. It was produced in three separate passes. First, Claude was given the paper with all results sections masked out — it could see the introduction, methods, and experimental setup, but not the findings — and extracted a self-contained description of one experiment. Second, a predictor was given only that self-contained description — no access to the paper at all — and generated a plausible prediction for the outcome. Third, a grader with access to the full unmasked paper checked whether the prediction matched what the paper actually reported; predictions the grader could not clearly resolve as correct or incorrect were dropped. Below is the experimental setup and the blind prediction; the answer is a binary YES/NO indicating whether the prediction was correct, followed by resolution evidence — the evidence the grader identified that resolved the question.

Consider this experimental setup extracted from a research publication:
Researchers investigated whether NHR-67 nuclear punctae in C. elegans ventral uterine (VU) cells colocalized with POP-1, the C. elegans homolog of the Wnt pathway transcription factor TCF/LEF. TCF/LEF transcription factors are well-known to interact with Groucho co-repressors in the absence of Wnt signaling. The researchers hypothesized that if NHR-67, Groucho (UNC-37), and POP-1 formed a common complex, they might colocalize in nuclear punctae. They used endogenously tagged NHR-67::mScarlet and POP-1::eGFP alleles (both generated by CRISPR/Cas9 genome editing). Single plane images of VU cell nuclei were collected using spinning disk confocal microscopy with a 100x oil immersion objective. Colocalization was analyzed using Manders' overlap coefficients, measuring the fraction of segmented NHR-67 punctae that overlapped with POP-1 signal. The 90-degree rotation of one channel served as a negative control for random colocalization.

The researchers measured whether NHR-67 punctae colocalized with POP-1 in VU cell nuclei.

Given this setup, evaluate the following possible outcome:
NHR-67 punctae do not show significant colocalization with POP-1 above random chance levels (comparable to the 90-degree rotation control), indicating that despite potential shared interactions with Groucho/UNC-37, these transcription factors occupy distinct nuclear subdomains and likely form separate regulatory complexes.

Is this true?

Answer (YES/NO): NO